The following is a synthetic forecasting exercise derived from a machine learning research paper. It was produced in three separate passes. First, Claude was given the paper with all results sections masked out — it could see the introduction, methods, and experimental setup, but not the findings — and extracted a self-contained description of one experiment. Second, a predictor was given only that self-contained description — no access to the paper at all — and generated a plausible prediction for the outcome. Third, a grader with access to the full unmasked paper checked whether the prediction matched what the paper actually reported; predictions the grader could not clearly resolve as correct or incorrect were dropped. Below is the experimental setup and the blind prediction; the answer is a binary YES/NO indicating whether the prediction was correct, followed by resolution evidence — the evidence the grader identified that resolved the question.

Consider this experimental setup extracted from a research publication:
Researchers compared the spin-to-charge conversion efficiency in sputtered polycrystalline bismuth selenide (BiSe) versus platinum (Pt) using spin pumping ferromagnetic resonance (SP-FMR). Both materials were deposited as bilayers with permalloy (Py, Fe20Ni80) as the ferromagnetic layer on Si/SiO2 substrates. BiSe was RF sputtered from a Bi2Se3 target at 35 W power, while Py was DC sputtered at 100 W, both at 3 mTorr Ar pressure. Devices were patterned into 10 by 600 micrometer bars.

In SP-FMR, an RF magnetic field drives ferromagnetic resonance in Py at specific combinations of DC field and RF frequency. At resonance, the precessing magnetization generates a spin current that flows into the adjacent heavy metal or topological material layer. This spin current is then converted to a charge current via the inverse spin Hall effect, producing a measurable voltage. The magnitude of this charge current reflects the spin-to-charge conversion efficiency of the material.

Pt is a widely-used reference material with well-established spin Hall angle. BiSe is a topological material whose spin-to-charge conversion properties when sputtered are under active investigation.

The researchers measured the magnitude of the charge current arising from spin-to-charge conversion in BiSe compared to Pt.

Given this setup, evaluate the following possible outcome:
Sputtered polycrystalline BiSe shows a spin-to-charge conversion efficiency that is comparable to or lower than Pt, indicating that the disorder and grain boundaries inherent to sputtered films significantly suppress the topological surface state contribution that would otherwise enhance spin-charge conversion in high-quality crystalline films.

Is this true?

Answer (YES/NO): NO